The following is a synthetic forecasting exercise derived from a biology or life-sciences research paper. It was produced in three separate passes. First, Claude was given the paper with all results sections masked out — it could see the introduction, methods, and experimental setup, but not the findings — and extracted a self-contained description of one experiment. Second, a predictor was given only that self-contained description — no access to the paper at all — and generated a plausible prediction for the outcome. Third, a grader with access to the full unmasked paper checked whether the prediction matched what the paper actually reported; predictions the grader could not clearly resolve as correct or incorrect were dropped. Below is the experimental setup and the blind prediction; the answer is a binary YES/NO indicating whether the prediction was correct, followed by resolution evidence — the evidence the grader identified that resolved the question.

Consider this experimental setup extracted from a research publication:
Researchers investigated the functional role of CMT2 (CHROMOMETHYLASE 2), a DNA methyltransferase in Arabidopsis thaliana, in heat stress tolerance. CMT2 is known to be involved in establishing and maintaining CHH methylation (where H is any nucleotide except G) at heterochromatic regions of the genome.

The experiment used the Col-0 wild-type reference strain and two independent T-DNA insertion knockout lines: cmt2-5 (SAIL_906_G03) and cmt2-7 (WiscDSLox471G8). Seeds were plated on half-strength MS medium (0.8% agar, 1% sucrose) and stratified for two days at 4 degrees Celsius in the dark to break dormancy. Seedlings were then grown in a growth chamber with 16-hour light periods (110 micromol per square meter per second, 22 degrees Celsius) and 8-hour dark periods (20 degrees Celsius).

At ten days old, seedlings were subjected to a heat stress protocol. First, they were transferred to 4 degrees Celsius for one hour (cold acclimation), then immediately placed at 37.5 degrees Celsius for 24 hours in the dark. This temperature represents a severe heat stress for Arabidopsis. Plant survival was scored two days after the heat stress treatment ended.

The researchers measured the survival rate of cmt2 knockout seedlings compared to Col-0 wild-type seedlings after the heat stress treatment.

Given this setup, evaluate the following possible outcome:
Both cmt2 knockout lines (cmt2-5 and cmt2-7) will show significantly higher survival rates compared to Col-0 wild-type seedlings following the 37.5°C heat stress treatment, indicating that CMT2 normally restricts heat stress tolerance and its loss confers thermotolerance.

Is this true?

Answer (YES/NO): YES